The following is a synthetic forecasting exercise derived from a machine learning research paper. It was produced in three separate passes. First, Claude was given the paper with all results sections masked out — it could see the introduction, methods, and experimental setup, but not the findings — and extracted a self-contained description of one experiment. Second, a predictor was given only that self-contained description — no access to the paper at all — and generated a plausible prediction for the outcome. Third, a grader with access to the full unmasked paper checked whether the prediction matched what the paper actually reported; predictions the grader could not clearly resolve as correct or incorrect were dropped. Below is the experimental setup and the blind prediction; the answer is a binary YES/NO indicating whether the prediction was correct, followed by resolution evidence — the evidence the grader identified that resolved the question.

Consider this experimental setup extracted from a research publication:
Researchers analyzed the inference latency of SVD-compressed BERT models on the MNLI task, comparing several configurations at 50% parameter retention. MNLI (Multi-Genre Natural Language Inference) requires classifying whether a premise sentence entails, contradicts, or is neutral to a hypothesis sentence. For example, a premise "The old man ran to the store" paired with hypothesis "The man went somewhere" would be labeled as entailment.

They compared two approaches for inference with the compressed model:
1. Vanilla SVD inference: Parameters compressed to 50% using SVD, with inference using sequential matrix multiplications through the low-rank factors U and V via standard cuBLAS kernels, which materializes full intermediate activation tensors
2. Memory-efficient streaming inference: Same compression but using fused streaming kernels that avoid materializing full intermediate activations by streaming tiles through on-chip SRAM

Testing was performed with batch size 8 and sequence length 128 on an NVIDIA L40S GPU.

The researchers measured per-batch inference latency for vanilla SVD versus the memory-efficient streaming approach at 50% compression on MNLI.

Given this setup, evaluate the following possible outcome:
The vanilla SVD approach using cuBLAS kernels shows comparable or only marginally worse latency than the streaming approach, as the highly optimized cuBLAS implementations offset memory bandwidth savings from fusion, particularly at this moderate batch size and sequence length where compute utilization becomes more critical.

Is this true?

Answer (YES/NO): NO